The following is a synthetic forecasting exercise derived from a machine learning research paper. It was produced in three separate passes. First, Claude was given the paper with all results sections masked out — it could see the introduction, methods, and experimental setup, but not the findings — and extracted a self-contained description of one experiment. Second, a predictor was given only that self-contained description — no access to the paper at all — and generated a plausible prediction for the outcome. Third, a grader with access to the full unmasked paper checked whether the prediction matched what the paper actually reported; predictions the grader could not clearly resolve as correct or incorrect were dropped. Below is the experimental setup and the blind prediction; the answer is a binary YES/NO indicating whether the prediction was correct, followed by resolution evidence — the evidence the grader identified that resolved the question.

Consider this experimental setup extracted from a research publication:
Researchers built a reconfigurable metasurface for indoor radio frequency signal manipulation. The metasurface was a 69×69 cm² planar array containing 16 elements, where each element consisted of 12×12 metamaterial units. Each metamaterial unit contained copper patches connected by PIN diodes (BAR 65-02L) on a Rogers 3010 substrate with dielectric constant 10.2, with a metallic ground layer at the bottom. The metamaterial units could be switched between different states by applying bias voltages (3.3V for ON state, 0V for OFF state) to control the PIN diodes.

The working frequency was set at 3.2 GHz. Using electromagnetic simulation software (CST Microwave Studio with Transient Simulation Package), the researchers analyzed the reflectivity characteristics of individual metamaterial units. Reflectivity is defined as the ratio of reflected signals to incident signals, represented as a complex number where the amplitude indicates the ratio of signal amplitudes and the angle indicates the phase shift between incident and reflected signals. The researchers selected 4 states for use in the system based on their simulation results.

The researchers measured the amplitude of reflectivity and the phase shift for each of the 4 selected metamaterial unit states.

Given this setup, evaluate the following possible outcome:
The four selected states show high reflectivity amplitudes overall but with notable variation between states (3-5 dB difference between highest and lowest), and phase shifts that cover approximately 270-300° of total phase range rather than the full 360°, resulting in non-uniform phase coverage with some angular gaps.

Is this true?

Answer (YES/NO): NO